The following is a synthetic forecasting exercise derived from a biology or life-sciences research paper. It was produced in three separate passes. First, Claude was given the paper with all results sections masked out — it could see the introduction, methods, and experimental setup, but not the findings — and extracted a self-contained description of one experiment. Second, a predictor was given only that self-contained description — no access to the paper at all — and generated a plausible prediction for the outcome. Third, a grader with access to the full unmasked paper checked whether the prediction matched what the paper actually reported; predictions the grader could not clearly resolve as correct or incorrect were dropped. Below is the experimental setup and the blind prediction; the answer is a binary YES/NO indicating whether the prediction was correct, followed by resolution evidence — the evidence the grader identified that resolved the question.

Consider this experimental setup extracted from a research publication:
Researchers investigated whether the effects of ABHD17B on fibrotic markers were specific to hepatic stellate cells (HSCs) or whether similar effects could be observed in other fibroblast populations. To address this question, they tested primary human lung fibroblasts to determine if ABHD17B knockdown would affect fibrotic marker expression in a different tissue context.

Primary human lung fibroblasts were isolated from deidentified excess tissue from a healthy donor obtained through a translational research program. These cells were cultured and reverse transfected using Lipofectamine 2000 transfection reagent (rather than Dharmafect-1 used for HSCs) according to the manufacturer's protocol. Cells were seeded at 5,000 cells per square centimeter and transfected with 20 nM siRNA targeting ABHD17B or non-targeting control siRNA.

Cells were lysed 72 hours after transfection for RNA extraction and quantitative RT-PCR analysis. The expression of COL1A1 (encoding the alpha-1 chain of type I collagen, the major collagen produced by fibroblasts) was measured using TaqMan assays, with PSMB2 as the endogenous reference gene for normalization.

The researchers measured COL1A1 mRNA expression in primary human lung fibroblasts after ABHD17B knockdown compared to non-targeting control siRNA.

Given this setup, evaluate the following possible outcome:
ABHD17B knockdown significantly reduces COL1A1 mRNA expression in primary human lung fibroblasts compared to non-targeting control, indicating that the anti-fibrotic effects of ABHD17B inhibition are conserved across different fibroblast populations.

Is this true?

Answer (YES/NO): YES